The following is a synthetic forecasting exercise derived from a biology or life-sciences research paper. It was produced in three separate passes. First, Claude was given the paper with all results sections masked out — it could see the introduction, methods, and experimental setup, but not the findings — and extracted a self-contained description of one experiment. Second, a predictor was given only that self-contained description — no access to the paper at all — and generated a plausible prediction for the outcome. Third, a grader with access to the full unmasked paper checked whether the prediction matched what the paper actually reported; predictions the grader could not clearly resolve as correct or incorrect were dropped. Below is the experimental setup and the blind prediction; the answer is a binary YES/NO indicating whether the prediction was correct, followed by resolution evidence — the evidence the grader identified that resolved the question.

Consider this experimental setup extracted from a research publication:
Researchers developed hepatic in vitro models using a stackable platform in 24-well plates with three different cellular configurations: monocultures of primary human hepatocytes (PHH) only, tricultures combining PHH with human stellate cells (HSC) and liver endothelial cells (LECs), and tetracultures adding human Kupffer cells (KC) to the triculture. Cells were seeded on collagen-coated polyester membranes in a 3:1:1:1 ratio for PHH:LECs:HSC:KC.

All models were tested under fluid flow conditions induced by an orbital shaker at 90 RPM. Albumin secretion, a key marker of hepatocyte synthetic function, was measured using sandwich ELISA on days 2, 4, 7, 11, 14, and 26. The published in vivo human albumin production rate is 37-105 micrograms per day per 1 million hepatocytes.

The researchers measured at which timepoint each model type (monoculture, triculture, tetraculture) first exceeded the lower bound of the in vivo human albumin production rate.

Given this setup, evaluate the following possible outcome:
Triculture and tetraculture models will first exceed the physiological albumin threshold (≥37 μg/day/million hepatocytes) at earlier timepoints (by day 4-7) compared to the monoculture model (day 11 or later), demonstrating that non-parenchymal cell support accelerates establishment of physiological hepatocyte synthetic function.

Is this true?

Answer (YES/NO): NO